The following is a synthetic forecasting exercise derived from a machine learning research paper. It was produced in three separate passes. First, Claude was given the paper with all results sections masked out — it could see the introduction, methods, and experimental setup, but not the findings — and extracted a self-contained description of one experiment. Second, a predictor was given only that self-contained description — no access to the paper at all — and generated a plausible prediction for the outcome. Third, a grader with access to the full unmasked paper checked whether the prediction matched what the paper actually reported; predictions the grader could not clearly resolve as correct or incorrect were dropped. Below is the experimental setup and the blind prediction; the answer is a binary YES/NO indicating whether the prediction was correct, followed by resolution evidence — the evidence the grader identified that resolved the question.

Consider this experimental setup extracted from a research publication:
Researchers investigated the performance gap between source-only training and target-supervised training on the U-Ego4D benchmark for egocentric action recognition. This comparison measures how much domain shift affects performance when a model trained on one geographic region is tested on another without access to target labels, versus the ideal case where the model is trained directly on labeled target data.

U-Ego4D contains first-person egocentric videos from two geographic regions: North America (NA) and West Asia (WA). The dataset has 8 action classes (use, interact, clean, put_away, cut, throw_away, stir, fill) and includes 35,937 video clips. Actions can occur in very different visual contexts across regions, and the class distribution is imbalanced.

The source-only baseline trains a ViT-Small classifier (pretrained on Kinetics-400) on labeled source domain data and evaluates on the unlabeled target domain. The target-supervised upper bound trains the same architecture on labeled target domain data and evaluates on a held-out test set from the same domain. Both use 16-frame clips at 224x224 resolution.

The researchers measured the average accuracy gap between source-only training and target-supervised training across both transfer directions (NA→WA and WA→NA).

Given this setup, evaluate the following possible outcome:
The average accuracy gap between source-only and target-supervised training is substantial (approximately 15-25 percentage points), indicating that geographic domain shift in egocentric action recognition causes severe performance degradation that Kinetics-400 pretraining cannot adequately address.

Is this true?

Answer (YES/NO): YES